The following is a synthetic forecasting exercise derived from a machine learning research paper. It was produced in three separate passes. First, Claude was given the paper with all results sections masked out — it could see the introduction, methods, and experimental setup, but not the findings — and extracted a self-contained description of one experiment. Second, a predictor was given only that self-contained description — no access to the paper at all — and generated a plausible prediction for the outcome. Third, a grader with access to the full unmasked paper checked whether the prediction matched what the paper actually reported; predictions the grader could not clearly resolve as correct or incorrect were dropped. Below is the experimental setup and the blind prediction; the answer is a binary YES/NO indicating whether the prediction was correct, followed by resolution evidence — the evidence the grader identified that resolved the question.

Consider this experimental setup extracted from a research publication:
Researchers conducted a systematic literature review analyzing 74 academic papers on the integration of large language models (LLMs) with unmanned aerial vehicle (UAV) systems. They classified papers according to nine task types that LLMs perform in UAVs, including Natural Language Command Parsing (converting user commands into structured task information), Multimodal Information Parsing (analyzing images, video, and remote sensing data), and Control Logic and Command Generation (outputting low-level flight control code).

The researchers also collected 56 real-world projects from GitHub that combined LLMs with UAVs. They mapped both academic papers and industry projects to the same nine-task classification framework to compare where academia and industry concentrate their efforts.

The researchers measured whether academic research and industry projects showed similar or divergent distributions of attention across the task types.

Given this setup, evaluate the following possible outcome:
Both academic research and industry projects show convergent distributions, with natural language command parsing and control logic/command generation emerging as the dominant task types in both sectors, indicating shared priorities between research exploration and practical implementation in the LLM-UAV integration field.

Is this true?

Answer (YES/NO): NO